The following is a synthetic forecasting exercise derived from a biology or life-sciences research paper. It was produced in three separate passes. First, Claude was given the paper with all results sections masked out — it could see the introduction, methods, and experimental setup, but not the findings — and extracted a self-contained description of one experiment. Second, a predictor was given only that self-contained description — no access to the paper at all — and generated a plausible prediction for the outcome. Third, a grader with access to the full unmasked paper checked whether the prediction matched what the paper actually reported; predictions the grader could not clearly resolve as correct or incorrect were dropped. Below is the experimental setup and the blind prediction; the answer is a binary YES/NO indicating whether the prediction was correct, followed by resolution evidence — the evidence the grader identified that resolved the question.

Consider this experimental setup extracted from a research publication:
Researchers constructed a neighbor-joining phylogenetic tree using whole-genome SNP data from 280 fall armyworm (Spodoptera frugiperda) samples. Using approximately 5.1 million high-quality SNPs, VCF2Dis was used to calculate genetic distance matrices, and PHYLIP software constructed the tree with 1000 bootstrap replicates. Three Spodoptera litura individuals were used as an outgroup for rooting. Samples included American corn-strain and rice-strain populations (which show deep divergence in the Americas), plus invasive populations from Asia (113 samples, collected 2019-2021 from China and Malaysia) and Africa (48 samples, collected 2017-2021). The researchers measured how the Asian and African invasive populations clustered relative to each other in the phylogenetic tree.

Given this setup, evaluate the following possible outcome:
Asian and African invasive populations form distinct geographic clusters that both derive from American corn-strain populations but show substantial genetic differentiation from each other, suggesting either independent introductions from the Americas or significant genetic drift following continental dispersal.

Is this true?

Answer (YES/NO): NO